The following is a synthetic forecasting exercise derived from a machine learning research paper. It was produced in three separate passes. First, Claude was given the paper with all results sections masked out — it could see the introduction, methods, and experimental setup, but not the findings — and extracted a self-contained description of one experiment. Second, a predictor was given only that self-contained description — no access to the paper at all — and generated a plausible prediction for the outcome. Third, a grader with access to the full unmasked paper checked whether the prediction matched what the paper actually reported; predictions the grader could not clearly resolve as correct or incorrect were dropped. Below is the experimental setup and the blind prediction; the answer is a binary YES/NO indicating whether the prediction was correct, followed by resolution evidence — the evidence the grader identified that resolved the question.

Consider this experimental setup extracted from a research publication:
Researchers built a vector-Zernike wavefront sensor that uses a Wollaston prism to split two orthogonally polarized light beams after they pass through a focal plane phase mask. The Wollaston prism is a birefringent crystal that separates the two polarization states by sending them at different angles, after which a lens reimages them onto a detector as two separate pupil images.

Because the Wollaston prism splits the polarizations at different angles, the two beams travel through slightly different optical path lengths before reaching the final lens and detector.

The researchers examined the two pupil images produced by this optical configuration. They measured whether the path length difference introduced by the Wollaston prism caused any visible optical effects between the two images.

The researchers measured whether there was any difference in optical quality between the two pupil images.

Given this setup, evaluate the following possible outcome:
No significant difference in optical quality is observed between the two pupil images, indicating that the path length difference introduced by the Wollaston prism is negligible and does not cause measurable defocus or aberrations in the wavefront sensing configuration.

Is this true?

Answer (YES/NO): NO